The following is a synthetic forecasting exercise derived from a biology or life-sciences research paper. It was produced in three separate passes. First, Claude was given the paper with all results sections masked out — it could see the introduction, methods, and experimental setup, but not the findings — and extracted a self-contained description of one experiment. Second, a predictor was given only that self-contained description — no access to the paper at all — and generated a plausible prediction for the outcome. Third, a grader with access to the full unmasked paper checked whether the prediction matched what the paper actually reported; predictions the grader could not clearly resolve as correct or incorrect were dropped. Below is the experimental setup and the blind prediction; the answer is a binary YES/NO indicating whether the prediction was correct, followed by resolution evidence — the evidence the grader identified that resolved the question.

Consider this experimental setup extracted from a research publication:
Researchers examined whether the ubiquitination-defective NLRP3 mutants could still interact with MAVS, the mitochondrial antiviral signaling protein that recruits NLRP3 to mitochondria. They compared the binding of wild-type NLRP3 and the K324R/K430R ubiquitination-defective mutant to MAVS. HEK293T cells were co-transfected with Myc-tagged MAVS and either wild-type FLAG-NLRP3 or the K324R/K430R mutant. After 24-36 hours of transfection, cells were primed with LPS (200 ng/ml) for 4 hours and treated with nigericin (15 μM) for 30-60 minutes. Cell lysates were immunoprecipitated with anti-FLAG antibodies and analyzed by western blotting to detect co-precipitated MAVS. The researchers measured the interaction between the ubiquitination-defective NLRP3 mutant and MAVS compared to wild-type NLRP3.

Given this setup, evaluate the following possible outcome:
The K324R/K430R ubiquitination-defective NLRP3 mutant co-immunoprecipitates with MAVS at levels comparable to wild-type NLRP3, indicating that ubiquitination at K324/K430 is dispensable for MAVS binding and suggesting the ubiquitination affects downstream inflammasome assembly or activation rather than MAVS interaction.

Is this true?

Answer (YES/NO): YES